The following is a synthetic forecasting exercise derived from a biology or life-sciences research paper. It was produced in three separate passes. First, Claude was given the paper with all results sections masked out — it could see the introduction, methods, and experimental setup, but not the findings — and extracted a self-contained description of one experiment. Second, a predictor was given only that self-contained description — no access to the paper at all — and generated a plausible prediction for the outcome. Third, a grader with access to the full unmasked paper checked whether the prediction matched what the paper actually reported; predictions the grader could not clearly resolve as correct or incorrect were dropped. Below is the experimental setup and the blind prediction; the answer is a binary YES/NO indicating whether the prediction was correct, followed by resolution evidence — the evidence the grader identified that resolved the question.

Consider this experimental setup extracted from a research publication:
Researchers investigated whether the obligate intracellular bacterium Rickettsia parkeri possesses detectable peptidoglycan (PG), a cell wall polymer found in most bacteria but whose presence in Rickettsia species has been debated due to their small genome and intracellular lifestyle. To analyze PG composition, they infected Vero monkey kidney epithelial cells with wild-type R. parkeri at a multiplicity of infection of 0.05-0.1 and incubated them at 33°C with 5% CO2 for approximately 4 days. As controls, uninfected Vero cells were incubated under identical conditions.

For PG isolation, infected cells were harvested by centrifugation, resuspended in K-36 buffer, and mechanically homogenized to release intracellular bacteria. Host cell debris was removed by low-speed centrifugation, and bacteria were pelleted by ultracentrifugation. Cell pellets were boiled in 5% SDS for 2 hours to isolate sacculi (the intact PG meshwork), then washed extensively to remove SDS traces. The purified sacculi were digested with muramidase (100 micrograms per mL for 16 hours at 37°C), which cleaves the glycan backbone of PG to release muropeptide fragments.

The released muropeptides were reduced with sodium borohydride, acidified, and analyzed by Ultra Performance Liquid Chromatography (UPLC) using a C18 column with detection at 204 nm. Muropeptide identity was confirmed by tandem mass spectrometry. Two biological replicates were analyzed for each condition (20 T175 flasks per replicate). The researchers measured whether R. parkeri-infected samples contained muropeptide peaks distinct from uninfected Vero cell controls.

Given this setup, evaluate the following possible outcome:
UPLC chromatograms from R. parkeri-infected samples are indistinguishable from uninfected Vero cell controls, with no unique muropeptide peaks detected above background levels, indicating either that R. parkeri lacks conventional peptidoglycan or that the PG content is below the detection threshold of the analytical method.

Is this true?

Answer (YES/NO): NO